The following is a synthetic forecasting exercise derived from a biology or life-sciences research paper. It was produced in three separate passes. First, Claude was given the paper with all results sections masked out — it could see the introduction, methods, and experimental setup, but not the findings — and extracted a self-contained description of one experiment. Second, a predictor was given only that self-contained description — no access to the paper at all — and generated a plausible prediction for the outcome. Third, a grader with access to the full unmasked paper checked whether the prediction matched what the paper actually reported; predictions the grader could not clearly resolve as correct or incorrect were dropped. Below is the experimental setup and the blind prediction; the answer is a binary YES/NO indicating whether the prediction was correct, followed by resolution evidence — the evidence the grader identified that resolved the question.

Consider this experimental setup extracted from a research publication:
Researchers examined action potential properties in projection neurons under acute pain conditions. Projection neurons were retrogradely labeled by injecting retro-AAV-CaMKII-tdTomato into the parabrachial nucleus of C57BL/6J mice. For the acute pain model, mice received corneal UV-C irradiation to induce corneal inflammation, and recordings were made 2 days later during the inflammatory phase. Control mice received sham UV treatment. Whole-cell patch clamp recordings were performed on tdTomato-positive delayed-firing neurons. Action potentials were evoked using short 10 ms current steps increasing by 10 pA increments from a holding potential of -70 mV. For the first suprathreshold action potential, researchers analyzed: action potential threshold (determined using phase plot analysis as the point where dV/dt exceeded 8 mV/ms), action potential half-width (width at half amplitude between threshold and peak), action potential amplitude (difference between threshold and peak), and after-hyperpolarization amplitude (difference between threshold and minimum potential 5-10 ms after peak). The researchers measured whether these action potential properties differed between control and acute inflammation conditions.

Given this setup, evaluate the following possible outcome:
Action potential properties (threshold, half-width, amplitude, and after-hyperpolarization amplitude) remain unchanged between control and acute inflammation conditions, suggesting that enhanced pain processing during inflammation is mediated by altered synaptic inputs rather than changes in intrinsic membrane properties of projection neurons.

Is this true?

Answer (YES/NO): NO